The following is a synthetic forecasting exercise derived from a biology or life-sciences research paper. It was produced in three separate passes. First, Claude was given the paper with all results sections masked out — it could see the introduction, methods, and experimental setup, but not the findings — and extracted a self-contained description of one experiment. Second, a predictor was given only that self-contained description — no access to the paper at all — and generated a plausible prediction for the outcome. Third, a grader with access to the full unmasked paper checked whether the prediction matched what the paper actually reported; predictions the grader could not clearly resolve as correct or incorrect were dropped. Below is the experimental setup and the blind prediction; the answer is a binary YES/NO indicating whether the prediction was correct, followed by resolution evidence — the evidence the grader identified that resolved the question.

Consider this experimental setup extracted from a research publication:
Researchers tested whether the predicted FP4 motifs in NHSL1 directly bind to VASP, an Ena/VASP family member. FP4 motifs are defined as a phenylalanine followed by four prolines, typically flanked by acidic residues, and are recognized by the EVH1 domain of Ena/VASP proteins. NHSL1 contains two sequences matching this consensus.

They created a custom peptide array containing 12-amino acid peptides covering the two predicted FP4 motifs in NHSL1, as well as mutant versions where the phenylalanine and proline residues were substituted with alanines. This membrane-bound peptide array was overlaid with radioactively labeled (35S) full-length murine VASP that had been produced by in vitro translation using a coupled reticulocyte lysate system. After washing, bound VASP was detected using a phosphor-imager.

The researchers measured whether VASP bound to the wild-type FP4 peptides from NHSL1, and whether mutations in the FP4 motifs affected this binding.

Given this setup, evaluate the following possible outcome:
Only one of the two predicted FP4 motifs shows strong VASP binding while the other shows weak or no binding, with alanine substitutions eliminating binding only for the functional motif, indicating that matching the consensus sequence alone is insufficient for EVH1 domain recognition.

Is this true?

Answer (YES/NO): NO